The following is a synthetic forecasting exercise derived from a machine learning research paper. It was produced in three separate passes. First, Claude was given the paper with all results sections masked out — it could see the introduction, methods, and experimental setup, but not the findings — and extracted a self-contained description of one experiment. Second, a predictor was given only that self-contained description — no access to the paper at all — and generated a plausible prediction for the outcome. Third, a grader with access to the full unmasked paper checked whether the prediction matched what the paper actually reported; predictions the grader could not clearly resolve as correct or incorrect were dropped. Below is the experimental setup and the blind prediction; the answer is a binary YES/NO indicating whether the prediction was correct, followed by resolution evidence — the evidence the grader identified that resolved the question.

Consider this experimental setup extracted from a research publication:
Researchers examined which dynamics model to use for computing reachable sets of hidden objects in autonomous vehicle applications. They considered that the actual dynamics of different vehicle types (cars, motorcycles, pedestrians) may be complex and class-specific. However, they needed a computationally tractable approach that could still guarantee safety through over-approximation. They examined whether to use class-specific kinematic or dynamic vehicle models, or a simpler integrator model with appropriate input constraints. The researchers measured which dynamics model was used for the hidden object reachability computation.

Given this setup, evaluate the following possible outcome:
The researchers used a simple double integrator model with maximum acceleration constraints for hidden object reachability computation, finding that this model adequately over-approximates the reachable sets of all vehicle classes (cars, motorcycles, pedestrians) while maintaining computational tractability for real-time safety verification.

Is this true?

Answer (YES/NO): NO